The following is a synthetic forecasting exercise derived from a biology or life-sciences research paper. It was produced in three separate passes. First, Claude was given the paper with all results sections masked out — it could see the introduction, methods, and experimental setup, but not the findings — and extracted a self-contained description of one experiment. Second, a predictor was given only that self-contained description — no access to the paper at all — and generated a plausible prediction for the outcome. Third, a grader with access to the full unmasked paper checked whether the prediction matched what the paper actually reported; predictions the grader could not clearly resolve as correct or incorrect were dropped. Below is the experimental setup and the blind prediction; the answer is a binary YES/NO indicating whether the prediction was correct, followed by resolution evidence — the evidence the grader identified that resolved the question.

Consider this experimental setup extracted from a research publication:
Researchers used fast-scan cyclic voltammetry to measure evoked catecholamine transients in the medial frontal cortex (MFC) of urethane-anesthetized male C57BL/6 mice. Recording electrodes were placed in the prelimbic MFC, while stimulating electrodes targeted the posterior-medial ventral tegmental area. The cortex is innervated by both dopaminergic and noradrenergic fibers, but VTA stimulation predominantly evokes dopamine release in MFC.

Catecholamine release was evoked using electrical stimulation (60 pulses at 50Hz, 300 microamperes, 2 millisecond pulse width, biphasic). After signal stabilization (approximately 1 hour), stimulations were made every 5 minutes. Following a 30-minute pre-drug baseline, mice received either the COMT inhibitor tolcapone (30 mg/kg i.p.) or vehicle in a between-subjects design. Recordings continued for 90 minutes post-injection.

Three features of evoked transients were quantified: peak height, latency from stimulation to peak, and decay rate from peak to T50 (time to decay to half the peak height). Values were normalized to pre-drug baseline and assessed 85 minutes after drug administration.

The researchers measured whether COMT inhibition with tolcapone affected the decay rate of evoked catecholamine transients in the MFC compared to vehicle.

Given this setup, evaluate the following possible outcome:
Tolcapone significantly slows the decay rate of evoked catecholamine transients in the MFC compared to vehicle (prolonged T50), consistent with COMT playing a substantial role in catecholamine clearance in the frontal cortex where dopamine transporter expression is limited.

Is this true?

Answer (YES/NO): NO